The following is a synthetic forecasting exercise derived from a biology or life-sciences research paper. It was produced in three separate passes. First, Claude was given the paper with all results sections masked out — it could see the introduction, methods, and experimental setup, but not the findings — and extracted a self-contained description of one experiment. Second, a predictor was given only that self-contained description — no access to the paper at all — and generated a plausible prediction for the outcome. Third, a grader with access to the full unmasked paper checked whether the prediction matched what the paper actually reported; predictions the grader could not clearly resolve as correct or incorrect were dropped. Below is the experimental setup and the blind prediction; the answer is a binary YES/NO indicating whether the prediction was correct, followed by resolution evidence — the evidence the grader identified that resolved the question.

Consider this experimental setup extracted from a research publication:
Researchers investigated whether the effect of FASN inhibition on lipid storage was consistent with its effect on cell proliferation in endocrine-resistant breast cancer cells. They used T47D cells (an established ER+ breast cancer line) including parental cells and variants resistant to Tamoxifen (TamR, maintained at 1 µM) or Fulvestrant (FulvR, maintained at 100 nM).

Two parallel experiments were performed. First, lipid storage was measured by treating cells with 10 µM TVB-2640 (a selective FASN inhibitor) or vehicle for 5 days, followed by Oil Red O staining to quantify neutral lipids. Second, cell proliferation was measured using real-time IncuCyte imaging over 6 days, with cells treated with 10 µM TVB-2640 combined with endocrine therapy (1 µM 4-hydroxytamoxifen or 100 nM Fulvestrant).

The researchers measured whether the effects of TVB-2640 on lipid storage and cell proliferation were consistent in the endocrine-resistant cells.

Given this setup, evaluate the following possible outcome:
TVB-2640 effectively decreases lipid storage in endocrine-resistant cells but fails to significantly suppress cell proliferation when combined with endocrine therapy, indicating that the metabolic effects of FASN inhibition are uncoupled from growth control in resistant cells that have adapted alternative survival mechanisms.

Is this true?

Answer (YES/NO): NO